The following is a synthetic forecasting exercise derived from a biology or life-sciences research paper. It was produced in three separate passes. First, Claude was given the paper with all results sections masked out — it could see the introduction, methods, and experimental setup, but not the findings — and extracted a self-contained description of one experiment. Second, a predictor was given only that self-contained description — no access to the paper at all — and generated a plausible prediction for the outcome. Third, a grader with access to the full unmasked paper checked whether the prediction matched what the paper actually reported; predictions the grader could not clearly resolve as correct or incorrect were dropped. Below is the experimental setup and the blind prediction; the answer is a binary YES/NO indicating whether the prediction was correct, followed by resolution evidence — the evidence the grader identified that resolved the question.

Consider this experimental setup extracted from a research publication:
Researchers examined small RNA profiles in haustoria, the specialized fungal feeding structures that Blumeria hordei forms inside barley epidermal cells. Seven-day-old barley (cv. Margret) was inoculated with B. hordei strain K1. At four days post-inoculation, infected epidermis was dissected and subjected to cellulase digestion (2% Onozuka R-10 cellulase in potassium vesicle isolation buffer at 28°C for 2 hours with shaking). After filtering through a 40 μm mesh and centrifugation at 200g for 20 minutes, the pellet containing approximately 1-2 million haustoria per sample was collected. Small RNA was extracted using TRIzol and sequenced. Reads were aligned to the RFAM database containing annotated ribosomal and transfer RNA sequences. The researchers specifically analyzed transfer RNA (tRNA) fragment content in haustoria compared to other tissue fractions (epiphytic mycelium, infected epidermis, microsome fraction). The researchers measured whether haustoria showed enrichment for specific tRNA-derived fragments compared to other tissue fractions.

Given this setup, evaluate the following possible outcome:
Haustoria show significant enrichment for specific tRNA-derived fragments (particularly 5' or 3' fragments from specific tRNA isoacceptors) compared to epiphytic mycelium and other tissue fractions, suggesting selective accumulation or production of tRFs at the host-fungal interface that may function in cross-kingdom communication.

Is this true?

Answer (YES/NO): NO